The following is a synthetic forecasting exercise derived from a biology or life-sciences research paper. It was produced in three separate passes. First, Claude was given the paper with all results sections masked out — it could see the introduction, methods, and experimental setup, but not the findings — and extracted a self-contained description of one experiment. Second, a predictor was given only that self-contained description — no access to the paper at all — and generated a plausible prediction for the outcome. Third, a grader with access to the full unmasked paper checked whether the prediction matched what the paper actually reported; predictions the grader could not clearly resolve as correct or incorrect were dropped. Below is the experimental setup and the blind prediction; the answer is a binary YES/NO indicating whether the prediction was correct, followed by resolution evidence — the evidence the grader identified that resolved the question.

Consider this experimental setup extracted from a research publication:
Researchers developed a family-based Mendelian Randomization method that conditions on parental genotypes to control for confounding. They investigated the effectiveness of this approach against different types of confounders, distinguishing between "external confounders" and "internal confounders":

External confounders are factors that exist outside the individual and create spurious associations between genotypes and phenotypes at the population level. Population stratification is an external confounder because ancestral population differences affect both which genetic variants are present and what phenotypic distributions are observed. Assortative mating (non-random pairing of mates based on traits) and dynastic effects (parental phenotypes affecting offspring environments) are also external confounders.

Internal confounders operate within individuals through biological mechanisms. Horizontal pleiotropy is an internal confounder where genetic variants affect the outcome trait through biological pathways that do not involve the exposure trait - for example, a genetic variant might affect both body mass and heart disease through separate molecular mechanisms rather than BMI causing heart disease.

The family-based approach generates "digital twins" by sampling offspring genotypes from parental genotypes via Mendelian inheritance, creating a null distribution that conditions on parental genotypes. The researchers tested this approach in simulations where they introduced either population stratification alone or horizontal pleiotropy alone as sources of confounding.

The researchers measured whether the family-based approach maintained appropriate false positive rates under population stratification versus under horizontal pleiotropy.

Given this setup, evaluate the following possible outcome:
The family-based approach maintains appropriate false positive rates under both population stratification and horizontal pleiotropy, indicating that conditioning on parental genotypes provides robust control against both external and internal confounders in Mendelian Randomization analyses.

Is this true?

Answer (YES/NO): NO